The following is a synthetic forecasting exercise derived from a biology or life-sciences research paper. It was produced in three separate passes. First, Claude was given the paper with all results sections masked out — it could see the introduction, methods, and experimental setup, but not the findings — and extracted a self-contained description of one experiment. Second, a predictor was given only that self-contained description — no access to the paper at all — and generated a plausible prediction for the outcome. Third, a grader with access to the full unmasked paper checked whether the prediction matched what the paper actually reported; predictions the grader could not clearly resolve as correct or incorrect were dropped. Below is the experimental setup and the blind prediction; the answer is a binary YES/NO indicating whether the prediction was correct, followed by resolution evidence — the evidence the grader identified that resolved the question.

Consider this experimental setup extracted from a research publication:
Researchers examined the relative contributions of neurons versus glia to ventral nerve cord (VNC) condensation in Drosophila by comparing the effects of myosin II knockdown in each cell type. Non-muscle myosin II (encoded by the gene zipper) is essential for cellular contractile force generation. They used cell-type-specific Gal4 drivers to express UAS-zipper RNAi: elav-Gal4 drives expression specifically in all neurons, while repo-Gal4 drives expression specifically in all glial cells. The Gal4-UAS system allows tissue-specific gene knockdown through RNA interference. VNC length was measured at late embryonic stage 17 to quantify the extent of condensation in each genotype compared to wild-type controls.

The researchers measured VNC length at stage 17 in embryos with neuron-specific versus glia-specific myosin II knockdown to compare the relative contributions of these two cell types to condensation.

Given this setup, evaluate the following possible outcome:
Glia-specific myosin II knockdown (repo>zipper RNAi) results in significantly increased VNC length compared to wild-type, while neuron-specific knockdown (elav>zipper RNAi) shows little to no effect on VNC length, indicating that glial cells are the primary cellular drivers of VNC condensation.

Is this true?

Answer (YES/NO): NO